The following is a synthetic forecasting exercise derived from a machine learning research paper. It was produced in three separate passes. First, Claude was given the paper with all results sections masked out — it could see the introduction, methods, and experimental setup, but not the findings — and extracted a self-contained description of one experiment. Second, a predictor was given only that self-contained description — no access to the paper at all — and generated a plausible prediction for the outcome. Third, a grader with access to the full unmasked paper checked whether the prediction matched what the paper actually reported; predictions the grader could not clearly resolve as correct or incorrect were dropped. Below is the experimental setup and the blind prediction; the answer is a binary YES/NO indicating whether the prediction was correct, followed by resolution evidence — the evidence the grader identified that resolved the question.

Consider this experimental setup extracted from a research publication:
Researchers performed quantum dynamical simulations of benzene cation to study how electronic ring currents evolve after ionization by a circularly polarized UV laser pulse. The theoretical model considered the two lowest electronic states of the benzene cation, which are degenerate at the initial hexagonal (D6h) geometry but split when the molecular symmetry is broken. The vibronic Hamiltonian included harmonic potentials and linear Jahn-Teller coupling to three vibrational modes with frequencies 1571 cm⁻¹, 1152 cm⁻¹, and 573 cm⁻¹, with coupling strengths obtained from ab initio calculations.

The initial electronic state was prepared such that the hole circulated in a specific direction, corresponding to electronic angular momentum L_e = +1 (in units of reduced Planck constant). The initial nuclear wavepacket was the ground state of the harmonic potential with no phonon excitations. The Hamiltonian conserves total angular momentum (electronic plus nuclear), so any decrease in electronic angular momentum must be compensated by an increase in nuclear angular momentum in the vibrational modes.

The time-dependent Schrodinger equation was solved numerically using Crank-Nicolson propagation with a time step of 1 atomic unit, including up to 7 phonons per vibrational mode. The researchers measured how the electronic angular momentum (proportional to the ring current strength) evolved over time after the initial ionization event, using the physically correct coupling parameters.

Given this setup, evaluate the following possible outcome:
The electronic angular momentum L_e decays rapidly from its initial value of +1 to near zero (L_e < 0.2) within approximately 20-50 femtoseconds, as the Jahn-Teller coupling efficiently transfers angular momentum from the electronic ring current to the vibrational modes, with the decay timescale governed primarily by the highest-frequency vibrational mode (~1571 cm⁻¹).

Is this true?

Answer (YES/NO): NO